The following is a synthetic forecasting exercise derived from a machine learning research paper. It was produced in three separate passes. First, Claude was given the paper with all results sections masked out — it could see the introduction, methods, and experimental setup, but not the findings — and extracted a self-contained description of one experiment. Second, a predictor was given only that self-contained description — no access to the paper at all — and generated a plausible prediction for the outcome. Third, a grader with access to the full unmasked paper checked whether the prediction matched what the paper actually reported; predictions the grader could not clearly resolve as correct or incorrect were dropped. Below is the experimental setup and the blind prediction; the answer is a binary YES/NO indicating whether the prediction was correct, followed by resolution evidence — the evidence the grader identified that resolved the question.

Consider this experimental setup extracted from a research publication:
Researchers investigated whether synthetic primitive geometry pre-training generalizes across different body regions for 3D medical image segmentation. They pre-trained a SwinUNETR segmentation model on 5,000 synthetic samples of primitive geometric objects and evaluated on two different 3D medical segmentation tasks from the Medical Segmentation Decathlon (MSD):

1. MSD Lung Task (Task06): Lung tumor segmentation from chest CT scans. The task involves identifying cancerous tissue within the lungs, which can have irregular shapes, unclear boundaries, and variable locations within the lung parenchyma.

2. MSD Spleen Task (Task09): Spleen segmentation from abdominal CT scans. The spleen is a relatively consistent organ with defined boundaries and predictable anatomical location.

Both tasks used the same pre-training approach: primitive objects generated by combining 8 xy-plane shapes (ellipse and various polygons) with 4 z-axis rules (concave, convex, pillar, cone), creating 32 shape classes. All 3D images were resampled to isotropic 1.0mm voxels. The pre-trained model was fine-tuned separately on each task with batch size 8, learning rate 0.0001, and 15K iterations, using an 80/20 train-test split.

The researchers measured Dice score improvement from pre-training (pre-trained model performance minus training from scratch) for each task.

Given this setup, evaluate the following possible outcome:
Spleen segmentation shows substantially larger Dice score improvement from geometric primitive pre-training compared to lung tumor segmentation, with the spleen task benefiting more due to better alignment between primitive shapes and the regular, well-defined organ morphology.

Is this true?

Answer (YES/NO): NO